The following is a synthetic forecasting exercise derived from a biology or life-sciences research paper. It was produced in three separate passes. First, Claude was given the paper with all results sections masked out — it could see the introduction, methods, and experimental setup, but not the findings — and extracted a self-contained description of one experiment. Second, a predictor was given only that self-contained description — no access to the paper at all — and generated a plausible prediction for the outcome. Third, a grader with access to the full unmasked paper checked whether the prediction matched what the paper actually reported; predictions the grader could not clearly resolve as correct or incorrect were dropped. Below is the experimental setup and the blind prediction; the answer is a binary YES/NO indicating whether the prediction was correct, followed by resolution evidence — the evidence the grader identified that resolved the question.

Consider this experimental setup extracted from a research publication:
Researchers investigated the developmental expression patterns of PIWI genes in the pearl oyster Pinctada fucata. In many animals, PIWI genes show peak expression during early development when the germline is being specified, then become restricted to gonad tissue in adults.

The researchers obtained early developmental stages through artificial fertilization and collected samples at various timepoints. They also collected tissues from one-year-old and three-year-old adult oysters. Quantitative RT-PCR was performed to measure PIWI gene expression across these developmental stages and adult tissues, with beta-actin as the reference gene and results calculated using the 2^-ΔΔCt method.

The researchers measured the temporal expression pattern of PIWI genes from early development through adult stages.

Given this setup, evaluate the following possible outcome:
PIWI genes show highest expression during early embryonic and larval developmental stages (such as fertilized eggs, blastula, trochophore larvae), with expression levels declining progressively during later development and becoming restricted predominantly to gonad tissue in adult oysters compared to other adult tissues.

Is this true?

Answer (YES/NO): NO